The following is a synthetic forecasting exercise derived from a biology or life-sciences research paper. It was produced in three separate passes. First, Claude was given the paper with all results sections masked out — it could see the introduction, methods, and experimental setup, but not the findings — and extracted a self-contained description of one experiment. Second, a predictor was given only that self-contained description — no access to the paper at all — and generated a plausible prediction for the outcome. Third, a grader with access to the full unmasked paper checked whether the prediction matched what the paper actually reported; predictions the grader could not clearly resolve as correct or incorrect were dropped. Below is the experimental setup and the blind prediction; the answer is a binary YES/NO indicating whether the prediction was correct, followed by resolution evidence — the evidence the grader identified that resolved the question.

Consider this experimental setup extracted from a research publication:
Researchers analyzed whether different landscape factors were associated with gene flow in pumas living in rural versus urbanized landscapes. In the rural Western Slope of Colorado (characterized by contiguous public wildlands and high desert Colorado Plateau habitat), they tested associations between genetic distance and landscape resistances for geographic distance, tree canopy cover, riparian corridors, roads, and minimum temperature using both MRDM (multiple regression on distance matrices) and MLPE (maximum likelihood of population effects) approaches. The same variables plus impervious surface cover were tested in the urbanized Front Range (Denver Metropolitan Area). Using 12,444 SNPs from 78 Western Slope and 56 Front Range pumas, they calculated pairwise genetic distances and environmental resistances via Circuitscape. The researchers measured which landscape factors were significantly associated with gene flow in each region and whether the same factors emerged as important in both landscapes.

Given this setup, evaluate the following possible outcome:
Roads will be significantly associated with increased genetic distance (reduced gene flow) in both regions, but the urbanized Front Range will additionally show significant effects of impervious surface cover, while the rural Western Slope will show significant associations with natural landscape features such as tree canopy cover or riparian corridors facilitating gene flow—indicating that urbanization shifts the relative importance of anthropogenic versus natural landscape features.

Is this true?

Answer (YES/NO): NO